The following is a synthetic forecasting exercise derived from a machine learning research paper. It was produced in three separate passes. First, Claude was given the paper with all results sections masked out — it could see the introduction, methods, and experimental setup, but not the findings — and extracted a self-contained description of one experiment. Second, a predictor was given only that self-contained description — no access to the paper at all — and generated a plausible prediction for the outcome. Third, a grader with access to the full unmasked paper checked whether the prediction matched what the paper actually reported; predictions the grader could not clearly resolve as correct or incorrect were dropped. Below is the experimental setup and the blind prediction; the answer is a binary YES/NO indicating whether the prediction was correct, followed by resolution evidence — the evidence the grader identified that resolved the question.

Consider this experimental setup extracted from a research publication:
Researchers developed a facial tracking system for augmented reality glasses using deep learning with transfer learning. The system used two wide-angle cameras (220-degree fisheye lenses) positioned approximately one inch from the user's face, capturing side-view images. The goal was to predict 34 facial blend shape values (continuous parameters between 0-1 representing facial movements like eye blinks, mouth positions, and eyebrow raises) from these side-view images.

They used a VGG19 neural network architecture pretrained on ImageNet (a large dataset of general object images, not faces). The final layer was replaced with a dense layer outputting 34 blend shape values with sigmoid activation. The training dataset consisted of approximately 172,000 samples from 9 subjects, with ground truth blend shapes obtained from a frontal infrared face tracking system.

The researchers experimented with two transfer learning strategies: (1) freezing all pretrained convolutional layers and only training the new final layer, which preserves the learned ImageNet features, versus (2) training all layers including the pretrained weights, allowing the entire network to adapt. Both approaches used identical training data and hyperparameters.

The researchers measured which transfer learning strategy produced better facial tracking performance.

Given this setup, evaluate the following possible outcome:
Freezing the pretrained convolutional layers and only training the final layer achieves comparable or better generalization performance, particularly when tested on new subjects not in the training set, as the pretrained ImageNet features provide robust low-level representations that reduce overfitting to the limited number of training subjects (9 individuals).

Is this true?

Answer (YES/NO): NO